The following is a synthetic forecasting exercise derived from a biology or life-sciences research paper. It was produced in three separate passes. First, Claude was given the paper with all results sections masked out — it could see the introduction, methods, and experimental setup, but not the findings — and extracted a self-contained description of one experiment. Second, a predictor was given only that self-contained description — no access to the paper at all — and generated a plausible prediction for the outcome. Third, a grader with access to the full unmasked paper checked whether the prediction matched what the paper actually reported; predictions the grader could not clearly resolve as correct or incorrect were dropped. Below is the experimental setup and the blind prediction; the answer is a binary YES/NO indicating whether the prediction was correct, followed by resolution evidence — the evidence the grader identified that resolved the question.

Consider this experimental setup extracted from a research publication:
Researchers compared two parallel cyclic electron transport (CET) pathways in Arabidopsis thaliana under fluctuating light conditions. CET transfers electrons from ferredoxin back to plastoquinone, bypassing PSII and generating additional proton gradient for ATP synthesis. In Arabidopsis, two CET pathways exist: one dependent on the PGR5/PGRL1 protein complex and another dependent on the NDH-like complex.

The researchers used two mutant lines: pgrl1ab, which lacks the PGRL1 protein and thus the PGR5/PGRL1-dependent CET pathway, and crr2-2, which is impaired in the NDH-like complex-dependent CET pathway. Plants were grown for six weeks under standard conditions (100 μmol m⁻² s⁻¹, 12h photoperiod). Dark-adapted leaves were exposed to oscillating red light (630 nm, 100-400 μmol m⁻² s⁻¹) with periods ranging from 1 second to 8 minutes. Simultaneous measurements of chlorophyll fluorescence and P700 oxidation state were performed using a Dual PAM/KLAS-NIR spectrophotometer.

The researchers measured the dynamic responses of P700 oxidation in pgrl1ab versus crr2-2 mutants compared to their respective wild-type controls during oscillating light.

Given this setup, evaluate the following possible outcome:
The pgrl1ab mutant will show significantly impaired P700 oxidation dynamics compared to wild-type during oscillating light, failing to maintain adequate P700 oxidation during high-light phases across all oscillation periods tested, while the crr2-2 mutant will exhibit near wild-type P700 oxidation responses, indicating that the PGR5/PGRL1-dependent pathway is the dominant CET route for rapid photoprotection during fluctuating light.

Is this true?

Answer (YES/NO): YES